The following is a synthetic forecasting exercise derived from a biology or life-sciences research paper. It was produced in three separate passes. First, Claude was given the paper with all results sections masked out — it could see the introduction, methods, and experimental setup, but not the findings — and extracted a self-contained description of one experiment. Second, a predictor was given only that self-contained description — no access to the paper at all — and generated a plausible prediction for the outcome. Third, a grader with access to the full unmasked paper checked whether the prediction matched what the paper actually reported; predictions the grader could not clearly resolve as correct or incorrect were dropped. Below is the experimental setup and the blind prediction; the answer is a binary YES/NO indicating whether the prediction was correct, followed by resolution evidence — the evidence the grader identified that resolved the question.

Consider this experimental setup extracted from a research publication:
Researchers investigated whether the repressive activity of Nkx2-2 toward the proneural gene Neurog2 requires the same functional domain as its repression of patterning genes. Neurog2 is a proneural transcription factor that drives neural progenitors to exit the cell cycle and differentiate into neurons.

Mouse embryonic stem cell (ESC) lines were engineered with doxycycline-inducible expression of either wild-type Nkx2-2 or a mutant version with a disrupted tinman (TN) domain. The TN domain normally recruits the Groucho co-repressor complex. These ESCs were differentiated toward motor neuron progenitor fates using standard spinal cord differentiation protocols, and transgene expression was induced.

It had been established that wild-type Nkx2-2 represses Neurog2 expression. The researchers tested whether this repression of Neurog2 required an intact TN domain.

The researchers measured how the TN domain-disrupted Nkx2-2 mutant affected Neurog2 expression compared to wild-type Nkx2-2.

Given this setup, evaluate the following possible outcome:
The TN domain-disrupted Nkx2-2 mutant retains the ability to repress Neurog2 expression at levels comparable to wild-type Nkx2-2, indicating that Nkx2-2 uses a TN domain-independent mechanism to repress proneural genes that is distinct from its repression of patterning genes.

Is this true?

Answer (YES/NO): YES